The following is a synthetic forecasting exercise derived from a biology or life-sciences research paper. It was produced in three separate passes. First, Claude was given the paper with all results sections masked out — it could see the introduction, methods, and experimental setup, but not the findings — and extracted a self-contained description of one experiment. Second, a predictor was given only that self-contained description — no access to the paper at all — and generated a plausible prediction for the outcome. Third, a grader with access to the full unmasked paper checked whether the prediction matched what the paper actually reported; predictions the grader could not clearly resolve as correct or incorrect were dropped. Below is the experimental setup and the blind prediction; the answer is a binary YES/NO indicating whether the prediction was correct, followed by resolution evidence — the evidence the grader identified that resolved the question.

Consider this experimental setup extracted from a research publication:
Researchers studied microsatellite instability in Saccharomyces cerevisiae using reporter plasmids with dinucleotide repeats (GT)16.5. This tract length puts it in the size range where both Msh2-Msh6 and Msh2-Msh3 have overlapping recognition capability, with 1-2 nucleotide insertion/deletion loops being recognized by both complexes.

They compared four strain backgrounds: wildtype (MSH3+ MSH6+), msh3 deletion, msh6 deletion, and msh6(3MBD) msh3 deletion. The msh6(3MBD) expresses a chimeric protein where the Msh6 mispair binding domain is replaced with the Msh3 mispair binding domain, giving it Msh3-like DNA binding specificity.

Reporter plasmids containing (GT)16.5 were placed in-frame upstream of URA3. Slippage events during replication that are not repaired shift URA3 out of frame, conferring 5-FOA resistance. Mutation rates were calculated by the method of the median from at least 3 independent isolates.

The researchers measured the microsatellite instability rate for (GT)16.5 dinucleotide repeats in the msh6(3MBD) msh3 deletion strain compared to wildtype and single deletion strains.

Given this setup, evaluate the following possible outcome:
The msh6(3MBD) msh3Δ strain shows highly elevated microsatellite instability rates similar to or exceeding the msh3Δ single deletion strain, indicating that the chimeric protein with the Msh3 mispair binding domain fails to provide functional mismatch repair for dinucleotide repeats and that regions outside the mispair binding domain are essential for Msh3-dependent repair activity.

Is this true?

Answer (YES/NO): YES